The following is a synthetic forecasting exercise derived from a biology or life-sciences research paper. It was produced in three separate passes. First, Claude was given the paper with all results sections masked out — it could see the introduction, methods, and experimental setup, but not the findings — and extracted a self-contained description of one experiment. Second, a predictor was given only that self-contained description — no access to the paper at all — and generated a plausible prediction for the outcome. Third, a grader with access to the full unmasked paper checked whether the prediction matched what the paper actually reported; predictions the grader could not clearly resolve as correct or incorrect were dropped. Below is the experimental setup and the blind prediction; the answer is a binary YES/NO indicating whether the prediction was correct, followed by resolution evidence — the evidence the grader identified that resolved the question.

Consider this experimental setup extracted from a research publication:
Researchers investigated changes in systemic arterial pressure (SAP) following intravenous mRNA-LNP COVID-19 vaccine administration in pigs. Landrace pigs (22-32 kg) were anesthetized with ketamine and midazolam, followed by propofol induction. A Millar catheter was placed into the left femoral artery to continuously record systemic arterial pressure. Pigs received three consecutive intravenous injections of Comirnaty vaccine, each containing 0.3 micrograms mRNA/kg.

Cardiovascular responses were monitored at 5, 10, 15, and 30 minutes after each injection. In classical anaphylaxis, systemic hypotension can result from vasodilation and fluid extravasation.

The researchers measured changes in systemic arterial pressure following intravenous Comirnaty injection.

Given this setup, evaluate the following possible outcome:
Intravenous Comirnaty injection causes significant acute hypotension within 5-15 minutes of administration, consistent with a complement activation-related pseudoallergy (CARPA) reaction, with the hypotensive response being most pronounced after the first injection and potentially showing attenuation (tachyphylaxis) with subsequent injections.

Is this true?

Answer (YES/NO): NO